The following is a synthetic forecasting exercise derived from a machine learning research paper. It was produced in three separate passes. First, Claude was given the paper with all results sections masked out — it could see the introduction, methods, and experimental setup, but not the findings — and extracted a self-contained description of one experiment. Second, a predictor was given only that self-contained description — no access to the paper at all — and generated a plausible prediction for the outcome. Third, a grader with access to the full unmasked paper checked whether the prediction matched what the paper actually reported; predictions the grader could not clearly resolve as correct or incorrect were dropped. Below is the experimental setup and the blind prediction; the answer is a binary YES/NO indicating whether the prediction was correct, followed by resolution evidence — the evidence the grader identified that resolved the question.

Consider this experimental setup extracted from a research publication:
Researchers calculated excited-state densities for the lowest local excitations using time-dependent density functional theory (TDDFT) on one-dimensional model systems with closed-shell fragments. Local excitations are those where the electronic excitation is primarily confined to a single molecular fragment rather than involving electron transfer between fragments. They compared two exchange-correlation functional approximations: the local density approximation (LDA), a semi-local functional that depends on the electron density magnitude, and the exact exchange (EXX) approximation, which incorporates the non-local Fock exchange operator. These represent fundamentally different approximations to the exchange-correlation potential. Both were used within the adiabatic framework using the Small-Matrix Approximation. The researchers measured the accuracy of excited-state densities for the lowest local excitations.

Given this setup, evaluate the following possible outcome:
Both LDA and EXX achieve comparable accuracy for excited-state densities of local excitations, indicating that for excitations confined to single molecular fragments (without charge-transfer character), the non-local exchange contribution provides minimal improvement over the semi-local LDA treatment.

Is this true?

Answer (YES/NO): NO